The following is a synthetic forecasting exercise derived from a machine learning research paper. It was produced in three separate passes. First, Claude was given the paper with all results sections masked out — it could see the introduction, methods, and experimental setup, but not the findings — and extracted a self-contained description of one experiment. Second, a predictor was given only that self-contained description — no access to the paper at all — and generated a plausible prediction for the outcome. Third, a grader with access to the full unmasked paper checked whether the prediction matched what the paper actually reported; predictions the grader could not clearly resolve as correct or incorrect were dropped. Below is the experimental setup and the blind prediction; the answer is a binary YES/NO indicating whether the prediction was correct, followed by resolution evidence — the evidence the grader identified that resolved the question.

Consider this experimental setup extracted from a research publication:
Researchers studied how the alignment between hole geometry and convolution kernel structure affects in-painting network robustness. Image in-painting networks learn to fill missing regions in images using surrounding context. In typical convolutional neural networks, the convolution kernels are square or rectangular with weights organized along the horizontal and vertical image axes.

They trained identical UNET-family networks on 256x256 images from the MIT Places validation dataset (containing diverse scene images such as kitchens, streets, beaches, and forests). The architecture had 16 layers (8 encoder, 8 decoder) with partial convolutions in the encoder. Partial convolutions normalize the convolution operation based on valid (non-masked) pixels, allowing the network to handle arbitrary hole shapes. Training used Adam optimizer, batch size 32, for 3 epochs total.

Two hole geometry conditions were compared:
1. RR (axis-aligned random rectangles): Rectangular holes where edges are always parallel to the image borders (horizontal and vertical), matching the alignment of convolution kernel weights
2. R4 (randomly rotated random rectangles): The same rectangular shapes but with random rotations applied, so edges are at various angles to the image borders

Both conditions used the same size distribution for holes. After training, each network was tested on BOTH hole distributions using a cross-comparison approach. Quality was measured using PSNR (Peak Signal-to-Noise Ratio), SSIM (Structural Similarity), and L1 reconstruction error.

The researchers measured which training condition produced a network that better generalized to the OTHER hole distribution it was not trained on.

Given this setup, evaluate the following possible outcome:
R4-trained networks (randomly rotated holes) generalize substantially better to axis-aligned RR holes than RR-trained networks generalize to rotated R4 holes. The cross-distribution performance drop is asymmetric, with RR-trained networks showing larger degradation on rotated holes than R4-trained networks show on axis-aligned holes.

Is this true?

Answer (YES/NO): YES